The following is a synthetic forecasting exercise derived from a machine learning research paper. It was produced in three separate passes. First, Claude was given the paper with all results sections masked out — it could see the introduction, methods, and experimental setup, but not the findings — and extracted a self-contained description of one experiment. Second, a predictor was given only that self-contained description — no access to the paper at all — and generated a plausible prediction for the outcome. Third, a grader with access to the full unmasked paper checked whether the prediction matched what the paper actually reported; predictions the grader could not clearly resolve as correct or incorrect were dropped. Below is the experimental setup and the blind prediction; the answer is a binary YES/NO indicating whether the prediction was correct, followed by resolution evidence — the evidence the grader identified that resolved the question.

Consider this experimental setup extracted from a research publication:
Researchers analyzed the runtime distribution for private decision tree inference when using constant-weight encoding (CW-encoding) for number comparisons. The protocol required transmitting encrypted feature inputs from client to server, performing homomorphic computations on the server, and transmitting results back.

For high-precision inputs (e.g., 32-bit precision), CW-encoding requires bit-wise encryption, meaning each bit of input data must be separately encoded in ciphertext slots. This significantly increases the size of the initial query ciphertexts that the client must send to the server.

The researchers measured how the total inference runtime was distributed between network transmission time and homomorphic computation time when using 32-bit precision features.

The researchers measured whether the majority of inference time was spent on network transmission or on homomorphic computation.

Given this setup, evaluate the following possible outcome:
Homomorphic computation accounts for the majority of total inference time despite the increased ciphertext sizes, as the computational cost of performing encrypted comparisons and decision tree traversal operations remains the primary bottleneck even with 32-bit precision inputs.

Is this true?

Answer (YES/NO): NO